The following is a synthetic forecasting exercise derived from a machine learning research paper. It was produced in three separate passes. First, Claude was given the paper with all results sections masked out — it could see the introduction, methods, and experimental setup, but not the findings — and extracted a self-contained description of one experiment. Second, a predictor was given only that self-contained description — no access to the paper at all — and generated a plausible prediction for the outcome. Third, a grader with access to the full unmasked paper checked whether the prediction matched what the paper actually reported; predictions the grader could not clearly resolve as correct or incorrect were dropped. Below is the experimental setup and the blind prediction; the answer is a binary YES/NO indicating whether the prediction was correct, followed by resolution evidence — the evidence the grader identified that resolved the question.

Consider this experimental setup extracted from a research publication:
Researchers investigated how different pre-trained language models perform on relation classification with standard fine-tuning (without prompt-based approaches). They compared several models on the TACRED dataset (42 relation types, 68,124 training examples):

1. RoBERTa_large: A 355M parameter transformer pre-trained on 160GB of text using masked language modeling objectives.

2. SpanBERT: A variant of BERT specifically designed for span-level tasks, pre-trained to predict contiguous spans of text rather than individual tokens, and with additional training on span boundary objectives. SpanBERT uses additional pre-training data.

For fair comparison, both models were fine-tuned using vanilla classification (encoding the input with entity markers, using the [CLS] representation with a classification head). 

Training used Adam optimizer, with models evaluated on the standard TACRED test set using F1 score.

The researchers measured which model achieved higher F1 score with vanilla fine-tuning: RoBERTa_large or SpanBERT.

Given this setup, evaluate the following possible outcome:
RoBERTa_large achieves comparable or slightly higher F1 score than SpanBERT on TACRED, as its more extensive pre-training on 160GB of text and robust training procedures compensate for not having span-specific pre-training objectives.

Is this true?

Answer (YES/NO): NO